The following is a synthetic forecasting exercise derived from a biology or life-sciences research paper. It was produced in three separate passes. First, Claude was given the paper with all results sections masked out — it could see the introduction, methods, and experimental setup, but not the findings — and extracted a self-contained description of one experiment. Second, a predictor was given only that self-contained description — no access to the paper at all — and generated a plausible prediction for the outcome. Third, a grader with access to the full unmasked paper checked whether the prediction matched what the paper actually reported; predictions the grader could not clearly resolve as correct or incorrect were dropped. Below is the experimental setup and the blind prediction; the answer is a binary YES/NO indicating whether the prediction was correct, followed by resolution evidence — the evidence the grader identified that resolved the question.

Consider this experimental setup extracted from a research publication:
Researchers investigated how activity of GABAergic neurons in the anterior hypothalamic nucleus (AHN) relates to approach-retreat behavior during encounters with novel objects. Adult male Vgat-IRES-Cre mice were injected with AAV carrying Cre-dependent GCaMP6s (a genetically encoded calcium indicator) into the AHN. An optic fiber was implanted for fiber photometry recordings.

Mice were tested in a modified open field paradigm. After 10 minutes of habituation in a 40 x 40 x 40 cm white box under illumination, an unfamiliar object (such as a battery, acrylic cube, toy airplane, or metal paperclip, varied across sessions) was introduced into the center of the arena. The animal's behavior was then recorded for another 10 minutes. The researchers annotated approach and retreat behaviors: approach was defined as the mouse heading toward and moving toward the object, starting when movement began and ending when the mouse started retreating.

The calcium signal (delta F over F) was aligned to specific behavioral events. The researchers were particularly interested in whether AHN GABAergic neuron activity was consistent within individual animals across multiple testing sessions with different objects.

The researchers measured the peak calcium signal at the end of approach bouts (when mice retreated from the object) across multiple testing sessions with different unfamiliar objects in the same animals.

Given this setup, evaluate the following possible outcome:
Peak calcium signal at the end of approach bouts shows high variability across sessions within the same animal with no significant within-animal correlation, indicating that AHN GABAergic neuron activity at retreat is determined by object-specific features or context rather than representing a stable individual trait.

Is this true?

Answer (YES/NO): NO